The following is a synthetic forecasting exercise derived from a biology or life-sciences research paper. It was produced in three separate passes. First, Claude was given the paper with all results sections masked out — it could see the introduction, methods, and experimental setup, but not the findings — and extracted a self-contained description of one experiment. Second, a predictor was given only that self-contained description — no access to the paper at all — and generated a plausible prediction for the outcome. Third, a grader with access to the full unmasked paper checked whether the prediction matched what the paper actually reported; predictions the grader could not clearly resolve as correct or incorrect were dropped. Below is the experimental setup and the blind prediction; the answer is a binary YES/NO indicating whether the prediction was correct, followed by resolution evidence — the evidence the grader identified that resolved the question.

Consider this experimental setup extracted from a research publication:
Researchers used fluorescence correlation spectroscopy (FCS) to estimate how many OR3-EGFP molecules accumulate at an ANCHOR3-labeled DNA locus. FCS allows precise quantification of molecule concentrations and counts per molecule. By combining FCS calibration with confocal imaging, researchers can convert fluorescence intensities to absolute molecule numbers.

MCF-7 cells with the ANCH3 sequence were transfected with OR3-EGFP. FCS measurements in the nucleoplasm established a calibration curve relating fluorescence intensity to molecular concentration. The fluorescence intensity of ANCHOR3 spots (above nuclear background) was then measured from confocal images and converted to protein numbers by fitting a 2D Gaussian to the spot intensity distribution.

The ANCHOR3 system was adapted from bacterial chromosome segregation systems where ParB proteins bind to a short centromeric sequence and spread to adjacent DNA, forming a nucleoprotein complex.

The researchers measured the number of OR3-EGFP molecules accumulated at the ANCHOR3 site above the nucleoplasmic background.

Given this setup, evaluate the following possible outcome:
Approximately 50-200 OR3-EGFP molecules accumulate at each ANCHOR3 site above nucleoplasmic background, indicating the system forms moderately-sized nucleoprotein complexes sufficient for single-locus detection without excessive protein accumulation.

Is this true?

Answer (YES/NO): NO